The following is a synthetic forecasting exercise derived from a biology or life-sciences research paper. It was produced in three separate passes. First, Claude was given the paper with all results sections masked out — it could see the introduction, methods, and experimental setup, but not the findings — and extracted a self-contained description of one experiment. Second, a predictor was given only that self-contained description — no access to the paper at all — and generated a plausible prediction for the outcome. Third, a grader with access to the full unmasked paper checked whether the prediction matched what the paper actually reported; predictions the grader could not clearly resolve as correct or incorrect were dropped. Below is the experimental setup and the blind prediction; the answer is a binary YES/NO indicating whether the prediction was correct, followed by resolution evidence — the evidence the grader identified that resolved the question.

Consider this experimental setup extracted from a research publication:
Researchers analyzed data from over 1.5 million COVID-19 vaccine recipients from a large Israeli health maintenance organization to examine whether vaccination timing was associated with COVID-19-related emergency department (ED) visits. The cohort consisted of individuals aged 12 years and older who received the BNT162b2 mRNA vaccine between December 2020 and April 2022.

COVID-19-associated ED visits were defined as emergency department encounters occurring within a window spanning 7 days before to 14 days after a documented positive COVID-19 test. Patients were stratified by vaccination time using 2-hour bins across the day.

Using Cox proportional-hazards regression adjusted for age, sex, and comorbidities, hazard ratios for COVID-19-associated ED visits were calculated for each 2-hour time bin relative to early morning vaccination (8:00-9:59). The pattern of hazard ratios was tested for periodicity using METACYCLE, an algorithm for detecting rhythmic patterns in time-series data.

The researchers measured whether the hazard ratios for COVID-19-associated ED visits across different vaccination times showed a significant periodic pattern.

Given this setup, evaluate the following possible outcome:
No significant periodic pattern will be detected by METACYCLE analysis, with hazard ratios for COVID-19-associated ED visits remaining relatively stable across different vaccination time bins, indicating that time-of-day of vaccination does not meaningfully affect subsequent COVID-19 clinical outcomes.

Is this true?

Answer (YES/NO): NO